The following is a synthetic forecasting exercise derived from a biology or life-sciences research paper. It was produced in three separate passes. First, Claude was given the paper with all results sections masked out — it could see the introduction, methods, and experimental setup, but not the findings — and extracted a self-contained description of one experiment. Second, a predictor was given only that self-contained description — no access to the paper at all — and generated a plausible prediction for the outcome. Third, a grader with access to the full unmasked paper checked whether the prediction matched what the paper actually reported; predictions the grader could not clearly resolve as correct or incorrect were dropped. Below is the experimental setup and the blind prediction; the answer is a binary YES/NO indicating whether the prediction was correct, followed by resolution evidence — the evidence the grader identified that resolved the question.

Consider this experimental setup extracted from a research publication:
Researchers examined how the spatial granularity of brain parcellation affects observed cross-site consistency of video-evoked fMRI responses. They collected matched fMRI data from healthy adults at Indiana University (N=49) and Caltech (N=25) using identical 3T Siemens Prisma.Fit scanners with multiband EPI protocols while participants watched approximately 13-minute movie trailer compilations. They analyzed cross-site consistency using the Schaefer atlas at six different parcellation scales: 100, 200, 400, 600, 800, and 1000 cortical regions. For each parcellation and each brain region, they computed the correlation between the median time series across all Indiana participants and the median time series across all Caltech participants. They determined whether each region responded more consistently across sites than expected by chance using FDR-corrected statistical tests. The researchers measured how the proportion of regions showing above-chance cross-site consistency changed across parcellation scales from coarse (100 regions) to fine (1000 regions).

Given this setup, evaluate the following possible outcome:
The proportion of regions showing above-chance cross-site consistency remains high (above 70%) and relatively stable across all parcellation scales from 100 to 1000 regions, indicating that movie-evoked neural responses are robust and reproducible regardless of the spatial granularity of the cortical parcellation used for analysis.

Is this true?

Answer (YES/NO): YES